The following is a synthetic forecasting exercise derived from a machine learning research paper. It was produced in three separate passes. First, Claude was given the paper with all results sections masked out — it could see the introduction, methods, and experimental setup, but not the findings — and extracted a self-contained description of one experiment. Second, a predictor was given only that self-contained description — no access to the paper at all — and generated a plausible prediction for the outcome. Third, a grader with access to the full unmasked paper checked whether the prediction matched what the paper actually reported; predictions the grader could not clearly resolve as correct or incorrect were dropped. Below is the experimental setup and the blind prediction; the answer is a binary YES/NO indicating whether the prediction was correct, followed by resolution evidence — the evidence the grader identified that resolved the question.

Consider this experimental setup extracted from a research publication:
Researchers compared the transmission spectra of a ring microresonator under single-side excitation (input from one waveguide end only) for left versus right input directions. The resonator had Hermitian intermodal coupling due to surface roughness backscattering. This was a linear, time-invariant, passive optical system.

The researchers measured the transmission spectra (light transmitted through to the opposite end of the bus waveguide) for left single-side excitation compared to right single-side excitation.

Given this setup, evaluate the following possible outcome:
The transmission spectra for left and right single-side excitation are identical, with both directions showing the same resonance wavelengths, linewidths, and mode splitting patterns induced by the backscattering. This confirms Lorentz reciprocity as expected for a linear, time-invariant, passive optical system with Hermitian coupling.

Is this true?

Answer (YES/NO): YES